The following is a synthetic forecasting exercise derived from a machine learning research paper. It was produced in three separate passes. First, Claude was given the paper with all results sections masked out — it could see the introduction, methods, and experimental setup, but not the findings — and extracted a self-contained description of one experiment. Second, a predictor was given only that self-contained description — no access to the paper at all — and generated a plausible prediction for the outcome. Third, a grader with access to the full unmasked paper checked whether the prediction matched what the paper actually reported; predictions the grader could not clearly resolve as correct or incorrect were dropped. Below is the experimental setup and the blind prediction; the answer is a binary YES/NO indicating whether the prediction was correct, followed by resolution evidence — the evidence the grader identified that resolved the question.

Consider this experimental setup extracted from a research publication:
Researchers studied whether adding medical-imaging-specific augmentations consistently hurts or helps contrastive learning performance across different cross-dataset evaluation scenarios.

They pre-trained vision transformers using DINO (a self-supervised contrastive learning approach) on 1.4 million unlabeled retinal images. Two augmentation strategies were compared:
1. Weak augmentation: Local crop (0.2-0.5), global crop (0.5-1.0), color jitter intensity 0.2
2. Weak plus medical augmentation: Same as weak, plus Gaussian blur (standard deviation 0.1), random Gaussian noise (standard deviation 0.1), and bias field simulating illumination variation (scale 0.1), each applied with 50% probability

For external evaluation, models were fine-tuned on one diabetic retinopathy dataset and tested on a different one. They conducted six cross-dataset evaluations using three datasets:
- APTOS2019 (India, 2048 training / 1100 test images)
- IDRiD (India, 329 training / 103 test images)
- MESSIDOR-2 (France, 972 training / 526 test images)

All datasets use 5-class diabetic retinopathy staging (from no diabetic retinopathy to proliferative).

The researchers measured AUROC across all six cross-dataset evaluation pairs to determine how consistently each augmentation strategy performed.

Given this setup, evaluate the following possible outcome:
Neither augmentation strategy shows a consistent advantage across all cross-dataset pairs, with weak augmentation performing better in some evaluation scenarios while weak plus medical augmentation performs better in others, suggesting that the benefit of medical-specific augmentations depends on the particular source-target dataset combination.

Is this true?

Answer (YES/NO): NO